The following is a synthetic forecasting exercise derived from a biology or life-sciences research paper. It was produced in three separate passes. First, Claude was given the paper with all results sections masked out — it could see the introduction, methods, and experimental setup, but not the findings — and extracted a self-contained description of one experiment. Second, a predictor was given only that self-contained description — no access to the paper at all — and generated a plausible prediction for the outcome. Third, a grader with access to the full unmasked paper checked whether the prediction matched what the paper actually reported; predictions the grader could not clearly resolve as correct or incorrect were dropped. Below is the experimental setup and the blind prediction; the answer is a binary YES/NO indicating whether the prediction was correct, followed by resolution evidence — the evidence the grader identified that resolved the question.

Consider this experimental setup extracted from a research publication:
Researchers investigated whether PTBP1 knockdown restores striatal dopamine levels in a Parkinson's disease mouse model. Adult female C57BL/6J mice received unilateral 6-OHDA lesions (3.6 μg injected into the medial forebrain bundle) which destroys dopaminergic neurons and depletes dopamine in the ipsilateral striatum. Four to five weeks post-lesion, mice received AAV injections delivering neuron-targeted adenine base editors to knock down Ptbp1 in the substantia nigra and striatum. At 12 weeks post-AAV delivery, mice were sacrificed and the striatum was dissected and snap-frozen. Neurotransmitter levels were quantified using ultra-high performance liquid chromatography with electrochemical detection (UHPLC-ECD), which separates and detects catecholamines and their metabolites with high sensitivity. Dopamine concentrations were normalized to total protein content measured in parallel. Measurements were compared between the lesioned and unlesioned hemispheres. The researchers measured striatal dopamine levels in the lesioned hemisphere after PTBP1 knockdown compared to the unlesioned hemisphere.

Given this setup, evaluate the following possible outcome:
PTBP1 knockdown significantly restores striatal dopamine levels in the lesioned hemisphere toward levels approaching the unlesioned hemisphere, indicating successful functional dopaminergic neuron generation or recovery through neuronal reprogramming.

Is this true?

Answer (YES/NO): NO